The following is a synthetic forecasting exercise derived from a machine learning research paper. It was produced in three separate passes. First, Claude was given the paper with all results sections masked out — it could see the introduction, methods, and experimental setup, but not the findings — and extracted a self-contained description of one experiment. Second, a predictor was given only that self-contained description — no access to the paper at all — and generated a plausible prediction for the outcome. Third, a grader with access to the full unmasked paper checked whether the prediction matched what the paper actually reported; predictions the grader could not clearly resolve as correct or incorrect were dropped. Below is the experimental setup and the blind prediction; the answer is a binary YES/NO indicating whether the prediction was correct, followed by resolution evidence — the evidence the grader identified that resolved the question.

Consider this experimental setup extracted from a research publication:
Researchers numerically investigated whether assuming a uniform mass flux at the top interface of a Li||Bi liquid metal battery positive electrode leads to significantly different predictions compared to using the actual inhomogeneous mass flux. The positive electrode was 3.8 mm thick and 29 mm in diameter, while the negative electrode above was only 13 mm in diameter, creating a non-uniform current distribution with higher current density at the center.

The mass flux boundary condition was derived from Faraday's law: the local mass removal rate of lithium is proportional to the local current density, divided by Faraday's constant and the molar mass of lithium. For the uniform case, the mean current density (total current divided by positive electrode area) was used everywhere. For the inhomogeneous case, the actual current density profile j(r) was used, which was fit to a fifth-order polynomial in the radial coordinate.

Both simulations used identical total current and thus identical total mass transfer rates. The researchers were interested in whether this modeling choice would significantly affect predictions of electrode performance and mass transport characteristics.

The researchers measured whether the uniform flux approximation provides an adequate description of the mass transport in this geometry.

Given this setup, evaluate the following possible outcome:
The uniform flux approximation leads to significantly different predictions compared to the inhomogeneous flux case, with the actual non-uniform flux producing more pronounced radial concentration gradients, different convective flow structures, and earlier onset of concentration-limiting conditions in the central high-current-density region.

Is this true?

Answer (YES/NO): NO